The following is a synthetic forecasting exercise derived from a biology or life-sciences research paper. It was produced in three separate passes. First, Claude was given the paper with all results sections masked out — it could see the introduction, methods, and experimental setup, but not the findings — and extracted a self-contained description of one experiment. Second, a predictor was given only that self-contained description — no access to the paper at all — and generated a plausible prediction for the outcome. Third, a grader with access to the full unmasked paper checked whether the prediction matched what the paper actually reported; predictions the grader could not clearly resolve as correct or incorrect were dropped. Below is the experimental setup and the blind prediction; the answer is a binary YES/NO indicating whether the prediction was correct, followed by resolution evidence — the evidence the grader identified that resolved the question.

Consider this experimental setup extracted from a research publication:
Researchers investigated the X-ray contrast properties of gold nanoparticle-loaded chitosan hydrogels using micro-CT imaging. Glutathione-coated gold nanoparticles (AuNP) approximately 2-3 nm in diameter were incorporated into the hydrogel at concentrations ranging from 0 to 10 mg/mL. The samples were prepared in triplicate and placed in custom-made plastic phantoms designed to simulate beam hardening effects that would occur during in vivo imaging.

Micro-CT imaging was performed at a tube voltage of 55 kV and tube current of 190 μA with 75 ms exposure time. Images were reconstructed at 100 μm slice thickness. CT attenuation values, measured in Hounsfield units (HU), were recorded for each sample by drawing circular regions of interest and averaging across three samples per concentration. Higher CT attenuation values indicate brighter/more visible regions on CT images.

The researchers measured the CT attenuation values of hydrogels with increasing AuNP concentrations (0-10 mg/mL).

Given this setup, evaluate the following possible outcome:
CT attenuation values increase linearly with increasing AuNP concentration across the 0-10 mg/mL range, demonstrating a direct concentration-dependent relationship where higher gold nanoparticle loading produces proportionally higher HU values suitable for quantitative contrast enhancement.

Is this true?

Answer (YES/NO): YES